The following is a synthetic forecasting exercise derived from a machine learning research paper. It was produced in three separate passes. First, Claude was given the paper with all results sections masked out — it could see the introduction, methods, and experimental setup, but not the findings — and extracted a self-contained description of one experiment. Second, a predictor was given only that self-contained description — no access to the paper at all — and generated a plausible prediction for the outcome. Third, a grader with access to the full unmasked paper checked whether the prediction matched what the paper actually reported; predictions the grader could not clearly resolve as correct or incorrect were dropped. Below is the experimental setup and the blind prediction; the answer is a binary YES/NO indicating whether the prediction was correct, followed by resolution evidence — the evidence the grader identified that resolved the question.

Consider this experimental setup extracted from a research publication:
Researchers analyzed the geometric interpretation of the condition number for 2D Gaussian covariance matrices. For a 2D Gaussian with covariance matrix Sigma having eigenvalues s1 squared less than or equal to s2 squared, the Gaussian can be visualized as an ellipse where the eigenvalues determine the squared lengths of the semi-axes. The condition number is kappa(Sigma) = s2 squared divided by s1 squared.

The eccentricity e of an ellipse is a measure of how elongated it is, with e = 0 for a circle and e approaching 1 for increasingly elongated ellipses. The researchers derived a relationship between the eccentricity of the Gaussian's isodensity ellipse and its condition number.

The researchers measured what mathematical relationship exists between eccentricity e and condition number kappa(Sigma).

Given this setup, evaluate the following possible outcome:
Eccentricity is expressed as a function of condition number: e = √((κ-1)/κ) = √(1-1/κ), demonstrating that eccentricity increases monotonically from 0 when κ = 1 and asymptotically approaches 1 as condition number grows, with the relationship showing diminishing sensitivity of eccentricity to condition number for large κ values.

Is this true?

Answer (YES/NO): YES